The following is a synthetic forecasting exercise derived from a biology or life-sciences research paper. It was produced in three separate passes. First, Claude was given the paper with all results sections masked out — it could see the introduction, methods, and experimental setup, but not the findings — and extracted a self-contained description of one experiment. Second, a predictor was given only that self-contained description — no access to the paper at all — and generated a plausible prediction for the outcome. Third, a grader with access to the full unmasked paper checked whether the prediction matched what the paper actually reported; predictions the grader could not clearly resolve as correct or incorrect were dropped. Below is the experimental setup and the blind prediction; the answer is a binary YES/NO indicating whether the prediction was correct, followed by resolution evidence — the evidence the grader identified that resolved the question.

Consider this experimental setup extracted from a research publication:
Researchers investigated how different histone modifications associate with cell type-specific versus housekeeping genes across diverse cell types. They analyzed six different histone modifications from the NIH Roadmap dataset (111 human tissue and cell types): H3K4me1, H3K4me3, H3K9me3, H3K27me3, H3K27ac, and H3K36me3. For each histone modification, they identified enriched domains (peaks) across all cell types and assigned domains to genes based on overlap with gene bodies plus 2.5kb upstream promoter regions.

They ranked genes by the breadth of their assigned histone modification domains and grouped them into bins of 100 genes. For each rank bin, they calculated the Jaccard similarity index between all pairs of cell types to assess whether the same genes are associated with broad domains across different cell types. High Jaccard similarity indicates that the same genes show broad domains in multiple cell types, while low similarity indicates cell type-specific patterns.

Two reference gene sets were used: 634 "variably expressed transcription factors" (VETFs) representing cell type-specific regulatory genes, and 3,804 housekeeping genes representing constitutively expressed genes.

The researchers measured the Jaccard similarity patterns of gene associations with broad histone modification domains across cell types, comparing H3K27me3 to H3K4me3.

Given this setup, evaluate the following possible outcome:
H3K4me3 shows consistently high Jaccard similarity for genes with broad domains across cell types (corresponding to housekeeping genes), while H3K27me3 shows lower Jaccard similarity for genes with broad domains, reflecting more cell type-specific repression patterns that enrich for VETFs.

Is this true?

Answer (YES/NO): NO